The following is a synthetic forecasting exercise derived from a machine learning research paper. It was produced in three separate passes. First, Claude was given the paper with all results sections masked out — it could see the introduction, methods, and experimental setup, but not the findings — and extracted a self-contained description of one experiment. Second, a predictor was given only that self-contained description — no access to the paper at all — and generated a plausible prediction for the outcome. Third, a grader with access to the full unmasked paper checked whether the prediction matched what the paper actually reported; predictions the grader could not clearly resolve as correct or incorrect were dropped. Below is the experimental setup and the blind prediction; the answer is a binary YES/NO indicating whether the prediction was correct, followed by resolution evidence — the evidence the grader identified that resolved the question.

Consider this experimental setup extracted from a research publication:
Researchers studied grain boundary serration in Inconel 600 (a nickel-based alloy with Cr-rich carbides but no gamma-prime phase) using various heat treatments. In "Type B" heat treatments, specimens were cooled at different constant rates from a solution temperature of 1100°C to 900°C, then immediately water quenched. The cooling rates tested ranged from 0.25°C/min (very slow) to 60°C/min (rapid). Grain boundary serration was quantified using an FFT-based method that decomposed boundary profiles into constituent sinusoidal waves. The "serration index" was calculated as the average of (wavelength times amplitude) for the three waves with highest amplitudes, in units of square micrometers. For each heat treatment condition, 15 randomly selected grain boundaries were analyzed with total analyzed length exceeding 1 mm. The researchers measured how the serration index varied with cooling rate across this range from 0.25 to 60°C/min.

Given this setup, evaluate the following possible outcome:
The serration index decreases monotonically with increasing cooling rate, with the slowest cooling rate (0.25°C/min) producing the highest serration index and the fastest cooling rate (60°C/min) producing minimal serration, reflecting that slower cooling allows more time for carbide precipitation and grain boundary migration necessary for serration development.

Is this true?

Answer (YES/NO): YES